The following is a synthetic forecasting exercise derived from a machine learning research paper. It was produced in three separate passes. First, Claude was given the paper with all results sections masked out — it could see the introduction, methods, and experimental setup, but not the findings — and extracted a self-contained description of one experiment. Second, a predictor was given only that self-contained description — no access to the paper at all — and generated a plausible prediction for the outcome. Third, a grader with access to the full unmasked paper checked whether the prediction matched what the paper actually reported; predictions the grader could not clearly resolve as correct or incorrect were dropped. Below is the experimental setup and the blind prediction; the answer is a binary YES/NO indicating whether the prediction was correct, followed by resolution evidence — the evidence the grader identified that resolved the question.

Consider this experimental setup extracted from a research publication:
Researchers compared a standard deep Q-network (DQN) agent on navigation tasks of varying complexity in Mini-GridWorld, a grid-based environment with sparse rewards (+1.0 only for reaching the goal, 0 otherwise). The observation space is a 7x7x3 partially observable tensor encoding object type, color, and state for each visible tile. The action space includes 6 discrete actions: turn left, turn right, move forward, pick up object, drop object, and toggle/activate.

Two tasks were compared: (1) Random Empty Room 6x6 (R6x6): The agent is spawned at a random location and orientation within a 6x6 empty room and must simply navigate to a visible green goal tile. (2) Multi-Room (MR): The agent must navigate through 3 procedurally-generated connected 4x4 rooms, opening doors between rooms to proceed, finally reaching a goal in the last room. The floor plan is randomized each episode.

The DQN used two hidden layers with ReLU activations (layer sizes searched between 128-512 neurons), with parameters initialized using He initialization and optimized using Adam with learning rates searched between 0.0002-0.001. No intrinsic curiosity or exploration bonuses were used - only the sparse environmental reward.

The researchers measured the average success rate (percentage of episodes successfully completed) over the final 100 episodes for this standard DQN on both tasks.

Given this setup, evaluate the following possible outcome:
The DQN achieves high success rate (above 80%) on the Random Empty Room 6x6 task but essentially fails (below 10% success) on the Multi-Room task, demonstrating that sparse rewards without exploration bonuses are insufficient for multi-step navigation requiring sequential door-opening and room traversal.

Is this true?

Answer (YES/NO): YES